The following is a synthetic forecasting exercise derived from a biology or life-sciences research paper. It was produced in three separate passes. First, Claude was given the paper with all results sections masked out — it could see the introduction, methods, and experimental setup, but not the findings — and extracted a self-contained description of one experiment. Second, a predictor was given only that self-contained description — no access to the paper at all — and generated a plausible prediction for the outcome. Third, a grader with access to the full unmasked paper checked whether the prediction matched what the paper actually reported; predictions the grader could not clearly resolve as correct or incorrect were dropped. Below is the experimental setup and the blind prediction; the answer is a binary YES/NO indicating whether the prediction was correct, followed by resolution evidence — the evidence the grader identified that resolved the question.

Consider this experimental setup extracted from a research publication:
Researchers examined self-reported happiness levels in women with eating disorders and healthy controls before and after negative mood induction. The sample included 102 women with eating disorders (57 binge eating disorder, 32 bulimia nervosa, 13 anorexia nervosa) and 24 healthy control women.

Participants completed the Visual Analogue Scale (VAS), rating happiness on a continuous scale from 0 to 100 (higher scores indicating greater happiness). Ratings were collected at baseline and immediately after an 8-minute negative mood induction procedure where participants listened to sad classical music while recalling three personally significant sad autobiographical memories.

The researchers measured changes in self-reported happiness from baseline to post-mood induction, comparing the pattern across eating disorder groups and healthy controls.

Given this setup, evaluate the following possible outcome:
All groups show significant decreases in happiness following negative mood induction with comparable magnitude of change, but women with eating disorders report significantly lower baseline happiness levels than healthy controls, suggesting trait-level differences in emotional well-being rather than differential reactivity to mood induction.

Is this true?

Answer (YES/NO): YES